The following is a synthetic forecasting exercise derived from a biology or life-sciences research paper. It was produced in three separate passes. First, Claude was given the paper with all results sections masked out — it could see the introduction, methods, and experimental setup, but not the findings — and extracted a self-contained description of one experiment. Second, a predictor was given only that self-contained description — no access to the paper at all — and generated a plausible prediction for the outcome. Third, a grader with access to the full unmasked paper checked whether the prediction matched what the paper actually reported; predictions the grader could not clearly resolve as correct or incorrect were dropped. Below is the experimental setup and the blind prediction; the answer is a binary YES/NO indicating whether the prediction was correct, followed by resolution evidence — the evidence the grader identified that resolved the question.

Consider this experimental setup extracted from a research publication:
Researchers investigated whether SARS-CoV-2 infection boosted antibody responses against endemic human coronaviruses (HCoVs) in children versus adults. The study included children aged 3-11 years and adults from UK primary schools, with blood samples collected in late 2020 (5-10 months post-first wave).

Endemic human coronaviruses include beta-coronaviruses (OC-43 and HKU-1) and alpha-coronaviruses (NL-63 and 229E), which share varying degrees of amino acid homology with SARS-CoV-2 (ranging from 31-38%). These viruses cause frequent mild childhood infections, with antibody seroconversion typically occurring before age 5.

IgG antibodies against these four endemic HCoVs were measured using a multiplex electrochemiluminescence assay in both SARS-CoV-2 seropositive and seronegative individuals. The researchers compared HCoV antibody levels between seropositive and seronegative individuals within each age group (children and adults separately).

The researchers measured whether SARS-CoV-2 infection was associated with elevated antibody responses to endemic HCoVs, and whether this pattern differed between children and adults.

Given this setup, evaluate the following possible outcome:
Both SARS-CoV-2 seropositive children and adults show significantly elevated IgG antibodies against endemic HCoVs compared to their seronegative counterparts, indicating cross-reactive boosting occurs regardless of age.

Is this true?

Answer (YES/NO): NO